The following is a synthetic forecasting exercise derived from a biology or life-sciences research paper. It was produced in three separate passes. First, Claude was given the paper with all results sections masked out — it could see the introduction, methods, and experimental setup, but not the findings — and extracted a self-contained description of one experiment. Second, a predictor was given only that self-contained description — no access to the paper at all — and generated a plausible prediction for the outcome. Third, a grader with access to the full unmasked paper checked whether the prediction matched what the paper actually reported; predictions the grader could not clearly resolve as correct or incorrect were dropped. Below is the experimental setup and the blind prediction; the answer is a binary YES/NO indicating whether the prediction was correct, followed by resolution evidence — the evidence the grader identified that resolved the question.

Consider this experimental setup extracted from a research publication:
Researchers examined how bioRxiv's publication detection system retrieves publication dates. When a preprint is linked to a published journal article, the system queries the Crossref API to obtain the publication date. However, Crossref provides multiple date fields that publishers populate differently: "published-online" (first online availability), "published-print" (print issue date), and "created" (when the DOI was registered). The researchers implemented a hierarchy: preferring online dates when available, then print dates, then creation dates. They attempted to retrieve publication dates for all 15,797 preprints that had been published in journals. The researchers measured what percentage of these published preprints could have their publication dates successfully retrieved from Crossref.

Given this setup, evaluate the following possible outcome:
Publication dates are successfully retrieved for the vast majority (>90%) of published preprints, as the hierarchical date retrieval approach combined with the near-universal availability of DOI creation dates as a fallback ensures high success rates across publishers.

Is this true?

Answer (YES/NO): YES